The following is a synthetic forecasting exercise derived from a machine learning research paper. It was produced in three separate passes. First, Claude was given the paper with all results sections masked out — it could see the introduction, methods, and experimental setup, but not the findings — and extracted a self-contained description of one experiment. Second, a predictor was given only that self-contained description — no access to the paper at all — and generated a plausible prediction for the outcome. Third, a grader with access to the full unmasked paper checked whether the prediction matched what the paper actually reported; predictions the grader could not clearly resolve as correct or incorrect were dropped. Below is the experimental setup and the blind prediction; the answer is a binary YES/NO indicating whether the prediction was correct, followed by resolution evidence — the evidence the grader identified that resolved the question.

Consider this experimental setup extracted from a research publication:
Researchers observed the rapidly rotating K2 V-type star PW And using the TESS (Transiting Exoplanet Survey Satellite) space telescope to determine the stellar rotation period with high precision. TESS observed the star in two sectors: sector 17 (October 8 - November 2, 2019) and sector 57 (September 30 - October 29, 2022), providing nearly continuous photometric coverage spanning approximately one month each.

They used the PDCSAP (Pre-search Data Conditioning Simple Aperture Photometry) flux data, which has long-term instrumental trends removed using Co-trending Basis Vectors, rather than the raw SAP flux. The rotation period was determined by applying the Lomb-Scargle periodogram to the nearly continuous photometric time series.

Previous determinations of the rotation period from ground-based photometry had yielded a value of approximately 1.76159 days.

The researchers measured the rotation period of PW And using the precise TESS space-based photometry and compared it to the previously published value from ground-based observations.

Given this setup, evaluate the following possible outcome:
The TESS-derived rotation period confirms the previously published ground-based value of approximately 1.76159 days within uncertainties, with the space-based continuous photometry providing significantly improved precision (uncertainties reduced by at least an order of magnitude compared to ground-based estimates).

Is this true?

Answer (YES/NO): NO